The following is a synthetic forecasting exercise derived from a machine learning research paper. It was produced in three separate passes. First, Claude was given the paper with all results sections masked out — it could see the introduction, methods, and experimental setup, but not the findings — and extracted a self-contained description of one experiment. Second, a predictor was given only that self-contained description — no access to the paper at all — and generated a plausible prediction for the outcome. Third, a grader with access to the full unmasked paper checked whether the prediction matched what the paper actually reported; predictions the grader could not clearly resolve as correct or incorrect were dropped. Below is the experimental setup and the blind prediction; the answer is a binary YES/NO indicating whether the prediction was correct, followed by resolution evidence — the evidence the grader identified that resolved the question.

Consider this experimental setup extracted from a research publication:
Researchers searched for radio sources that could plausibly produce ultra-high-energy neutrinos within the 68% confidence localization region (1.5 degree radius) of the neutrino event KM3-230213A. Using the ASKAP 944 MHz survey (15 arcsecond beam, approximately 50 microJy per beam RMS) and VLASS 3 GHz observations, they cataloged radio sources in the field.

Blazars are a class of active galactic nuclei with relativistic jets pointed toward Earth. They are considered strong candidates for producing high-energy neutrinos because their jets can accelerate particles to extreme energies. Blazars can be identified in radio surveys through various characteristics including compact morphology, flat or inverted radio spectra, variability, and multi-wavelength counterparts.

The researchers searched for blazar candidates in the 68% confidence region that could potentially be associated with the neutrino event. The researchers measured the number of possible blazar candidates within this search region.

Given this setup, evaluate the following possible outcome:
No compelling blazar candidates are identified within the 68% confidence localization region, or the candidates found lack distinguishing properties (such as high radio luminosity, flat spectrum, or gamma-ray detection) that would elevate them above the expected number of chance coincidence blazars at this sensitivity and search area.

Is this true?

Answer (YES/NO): NO